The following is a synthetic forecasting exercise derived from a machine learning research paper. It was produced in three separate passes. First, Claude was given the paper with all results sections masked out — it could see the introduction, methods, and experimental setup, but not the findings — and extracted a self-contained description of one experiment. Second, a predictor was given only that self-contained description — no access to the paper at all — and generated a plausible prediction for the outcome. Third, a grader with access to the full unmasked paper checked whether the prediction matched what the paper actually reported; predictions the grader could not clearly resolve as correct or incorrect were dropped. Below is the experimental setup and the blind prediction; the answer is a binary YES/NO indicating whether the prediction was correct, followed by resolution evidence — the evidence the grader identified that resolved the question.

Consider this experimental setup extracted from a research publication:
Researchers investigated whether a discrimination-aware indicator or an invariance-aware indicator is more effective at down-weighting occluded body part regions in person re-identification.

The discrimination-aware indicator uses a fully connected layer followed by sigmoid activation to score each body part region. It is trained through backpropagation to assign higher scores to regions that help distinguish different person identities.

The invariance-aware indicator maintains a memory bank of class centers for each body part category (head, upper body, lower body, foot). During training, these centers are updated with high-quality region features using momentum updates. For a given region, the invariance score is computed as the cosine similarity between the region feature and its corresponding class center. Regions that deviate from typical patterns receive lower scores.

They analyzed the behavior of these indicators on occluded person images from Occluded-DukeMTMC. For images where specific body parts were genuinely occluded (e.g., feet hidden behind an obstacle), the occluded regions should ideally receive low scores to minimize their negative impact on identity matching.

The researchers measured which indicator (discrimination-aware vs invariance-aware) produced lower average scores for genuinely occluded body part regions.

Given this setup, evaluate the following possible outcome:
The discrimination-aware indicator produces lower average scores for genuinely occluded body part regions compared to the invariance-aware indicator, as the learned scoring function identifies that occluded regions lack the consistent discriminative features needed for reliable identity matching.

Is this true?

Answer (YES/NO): NO